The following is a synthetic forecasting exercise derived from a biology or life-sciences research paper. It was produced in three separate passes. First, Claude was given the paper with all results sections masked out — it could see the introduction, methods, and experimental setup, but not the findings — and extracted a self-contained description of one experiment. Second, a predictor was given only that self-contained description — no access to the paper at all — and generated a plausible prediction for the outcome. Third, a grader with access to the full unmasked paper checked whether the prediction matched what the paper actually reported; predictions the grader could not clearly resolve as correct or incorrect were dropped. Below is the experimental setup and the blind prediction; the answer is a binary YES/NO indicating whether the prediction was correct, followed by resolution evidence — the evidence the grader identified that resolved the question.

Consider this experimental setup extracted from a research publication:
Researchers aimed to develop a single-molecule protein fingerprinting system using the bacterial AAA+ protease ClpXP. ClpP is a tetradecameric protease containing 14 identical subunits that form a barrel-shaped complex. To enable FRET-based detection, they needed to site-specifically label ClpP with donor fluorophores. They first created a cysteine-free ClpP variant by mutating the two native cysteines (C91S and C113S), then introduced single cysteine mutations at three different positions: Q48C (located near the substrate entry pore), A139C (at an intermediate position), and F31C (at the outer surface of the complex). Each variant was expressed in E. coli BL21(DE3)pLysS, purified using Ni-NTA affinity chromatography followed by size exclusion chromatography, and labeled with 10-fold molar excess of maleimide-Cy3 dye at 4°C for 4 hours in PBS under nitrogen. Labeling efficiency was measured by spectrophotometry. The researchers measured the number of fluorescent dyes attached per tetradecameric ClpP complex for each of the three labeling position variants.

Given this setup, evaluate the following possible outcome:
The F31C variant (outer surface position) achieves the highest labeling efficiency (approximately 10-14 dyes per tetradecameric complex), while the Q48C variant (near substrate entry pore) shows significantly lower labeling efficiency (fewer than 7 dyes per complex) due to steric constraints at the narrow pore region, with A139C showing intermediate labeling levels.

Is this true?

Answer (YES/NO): NO